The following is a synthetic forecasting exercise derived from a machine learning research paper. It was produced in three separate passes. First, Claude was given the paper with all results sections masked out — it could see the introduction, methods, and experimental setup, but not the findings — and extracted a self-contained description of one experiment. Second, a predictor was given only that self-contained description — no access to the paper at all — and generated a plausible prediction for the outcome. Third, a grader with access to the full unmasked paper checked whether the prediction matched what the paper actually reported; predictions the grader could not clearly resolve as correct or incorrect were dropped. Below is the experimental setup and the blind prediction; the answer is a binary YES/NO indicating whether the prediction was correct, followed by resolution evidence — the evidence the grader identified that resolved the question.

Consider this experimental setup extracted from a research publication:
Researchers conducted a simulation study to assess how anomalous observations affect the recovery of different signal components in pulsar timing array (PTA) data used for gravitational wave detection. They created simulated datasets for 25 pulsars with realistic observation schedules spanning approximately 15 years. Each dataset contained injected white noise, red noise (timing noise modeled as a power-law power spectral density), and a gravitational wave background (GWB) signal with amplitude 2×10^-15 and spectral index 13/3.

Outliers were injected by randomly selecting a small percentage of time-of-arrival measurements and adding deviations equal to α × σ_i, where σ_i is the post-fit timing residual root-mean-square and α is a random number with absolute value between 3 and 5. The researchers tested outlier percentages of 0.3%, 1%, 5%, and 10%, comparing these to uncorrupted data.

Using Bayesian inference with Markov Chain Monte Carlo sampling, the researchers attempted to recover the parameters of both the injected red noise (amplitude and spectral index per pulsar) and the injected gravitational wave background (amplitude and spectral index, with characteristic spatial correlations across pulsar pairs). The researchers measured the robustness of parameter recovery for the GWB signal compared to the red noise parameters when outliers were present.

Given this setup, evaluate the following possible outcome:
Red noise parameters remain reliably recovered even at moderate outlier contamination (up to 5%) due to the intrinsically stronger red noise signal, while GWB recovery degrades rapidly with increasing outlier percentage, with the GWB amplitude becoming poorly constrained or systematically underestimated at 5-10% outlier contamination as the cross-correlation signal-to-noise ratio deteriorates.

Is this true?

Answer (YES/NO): NO